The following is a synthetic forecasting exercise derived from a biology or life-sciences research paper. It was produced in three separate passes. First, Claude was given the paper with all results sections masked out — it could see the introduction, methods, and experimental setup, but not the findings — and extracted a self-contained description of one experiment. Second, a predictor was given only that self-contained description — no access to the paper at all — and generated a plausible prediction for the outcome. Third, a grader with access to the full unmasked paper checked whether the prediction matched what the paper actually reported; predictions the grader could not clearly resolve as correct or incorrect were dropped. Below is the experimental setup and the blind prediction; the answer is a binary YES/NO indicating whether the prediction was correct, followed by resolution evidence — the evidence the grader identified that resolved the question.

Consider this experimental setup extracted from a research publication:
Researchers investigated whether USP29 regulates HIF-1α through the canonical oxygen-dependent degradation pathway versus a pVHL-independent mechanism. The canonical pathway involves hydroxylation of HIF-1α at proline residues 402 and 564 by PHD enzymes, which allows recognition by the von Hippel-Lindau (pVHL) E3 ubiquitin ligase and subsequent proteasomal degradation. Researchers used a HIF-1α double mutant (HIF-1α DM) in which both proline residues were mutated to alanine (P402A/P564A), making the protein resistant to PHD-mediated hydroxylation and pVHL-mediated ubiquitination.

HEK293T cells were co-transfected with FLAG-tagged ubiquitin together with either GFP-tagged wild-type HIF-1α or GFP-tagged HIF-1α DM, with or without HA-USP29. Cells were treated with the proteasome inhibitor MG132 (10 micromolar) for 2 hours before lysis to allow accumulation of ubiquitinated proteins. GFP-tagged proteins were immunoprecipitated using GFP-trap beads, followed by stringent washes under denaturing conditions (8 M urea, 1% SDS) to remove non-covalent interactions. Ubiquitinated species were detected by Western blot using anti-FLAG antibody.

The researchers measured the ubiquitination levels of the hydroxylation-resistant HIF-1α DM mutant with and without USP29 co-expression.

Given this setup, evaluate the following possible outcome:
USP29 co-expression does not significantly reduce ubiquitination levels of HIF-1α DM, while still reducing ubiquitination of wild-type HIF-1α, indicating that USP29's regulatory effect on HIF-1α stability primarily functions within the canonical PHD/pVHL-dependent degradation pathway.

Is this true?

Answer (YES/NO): NO